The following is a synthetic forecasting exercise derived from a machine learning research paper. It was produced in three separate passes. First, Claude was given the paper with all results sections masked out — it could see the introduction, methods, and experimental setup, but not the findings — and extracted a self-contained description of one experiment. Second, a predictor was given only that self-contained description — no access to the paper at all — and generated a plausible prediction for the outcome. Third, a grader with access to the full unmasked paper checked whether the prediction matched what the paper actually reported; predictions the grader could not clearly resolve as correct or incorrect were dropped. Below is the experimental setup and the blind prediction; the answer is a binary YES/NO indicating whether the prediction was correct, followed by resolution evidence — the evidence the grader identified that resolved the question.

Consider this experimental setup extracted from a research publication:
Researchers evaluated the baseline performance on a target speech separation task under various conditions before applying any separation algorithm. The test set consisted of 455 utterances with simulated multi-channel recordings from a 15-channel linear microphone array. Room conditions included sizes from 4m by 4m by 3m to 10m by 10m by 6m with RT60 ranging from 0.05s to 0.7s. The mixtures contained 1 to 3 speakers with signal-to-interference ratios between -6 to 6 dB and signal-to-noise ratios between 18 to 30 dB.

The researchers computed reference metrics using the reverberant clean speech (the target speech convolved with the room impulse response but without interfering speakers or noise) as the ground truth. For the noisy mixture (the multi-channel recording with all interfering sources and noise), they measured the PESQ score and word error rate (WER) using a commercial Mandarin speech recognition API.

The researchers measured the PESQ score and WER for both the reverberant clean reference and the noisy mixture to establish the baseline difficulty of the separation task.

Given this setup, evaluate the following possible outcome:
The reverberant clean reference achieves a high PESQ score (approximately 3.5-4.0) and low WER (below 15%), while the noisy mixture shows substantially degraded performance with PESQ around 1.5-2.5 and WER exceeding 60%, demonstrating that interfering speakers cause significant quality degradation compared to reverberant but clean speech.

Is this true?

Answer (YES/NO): NO